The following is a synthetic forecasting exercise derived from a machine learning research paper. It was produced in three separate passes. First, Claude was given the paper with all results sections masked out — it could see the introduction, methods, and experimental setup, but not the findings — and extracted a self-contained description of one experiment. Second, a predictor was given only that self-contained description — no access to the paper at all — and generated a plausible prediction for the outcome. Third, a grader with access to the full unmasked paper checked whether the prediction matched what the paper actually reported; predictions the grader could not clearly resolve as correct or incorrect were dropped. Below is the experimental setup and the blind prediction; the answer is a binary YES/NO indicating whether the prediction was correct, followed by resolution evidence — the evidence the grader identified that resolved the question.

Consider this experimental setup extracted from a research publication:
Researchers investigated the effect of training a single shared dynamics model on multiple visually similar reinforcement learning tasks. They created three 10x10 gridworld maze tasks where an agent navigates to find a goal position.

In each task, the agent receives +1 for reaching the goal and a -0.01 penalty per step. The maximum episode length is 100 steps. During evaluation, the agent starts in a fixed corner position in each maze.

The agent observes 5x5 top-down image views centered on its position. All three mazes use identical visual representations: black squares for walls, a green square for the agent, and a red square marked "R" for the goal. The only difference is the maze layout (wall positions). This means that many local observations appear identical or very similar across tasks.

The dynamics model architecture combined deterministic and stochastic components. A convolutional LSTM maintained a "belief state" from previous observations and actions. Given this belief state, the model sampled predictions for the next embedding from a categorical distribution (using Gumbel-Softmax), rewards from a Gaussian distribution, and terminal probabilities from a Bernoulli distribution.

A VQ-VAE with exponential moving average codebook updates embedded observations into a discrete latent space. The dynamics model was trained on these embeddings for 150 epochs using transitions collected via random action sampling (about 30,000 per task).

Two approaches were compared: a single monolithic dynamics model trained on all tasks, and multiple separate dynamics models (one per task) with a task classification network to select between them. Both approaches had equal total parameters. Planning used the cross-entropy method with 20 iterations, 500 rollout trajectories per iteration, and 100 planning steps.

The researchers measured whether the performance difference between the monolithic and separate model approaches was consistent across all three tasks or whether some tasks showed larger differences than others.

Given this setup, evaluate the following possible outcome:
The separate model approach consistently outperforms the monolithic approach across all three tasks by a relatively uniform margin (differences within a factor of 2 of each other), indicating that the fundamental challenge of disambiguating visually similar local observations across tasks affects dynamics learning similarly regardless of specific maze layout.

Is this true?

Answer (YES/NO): NO